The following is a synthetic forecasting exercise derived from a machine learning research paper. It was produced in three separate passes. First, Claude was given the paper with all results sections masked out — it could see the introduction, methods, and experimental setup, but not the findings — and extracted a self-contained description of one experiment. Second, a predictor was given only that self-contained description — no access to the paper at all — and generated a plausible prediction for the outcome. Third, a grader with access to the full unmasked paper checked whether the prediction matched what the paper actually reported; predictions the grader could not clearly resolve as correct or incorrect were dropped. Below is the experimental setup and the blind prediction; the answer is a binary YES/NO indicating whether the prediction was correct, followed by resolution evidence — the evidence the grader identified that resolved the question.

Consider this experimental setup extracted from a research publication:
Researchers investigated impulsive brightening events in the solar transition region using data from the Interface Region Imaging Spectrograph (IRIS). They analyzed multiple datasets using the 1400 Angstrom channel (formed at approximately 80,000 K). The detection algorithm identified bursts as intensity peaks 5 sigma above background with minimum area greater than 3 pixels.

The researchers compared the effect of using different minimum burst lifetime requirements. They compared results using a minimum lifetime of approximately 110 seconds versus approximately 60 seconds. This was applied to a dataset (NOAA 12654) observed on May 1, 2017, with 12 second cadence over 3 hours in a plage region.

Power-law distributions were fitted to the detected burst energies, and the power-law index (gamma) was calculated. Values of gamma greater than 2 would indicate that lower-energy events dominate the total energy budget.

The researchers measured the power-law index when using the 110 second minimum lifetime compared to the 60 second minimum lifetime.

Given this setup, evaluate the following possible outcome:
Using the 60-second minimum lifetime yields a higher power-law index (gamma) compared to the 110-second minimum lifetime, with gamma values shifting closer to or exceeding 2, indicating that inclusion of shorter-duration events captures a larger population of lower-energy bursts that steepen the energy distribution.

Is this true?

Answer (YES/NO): YES